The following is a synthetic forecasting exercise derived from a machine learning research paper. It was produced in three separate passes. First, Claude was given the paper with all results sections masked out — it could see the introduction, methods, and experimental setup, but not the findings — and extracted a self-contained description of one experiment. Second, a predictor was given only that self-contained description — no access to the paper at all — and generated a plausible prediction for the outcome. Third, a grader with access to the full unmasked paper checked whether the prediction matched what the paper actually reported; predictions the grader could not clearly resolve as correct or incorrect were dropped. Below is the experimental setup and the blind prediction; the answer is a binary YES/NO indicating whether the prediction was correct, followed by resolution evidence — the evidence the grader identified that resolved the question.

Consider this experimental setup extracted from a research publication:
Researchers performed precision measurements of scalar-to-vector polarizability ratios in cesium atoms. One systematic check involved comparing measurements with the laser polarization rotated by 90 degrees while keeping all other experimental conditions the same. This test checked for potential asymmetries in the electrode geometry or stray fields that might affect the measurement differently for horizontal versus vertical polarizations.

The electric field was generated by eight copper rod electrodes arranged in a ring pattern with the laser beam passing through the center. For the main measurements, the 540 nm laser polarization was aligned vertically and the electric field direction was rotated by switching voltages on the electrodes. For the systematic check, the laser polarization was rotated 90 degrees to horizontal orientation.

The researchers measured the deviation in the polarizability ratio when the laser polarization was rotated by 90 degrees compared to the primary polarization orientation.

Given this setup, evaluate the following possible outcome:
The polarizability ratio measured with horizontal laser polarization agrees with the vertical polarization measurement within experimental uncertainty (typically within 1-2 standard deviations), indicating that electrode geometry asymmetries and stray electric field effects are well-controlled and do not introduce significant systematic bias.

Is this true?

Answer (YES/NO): YES